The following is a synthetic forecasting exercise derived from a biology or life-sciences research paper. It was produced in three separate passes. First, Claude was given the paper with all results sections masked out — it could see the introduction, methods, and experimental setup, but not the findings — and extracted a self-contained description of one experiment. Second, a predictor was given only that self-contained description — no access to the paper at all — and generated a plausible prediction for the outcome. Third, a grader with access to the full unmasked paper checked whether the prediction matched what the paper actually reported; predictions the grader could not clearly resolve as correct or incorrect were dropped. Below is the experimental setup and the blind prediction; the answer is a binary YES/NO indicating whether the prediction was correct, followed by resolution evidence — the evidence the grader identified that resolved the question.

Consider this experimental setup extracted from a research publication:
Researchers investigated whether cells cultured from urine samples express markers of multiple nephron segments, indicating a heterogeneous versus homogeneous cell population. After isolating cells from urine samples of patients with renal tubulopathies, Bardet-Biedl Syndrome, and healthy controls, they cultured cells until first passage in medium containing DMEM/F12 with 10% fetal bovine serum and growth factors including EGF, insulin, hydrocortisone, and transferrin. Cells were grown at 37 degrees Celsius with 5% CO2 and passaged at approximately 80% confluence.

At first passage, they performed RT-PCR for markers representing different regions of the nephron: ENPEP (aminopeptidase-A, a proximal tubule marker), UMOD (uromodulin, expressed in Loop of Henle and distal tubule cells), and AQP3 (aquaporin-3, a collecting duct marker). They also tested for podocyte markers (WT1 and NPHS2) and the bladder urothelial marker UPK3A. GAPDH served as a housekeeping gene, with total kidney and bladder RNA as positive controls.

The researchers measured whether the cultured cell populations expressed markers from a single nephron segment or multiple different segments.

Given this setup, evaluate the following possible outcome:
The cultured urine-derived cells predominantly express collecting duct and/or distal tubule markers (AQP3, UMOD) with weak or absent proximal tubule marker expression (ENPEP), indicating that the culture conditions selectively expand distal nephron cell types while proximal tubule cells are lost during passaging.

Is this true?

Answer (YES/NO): NO